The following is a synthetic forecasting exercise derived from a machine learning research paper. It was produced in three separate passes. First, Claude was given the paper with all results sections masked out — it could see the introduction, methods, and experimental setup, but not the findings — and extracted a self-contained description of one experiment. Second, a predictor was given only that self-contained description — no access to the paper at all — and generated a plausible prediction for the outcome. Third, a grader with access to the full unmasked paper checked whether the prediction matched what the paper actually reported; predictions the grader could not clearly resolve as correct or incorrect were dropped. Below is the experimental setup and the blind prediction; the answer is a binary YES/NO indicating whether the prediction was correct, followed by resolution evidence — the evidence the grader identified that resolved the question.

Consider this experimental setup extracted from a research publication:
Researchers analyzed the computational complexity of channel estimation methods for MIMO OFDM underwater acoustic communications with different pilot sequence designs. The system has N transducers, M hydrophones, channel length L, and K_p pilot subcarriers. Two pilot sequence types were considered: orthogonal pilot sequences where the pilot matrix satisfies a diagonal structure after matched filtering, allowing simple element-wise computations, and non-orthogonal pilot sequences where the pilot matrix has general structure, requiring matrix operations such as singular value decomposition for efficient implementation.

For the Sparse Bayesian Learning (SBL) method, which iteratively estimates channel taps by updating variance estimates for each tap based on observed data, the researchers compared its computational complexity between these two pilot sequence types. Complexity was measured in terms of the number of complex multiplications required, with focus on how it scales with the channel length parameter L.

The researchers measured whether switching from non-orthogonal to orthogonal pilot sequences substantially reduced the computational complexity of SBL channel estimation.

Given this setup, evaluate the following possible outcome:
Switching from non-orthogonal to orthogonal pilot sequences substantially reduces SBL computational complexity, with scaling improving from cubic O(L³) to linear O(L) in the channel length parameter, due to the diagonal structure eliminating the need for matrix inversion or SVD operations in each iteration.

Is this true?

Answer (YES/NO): YES